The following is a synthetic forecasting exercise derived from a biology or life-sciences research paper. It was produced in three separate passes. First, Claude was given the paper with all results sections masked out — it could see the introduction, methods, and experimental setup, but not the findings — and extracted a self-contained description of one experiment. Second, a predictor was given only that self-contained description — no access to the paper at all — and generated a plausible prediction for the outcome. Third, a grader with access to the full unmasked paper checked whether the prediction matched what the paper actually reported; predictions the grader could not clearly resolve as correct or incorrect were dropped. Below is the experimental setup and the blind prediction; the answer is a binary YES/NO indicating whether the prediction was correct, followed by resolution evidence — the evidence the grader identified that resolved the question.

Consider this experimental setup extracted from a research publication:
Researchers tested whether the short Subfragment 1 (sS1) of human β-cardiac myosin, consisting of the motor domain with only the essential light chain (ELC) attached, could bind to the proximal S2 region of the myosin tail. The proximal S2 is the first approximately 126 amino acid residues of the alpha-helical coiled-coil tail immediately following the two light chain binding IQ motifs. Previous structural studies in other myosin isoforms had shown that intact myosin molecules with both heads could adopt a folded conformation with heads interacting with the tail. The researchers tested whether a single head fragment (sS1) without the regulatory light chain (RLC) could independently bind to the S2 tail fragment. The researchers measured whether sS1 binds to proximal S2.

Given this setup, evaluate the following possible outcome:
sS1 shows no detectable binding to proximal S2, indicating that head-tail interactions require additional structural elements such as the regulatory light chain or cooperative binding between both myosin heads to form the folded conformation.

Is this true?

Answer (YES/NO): NO